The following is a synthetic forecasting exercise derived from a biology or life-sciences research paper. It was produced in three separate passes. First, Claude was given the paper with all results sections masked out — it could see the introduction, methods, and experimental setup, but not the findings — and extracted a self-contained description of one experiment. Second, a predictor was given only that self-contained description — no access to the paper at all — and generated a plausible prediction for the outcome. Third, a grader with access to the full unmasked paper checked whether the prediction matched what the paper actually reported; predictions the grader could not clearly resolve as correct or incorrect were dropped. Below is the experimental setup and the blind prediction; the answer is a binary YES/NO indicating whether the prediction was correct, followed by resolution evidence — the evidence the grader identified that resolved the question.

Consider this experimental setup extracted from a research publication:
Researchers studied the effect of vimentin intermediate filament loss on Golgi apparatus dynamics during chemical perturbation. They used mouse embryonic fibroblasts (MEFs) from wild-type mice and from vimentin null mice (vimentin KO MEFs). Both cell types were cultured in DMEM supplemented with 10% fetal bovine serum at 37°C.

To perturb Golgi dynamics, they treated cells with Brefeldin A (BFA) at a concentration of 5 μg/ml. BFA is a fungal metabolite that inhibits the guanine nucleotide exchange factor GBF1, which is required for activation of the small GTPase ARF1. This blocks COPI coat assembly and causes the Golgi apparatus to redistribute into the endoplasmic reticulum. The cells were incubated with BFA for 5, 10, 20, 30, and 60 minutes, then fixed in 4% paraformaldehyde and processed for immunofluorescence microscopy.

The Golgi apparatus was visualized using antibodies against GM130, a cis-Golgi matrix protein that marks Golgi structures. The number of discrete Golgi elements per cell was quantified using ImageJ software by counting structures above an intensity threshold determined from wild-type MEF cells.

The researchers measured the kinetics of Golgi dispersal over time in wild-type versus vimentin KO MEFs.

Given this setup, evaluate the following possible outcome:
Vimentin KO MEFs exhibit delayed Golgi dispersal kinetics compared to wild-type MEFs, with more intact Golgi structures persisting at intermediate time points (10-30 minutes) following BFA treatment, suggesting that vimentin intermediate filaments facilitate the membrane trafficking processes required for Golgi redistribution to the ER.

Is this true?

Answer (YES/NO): NO